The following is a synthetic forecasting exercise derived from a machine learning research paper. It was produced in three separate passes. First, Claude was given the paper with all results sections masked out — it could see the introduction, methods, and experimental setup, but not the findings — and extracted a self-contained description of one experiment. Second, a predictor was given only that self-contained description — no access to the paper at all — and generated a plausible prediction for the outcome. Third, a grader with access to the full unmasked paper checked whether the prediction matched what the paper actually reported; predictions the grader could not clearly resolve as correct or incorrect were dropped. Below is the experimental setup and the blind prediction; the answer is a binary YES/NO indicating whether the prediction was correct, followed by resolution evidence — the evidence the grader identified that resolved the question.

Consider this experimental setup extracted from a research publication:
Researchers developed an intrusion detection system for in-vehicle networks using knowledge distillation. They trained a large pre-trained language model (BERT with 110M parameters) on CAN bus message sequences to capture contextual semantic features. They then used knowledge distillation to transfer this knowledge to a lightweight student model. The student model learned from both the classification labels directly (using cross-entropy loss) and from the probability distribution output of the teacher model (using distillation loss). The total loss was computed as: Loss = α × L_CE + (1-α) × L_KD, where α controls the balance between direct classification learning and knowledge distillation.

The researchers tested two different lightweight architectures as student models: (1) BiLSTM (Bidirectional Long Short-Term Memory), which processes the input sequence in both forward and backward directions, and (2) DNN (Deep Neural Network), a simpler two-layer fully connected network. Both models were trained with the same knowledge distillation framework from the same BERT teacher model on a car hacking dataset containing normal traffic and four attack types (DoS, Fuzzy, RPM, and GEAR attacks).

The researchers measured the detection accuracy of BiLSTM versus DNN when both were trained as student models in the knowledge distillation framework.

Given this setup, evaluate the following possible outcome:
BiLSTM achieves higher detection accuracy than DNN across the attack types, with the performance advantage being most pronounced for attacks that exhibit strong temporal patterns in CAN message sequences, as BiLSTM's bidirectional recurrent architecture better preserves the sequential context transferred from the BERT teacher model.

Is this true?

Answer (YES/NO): NO